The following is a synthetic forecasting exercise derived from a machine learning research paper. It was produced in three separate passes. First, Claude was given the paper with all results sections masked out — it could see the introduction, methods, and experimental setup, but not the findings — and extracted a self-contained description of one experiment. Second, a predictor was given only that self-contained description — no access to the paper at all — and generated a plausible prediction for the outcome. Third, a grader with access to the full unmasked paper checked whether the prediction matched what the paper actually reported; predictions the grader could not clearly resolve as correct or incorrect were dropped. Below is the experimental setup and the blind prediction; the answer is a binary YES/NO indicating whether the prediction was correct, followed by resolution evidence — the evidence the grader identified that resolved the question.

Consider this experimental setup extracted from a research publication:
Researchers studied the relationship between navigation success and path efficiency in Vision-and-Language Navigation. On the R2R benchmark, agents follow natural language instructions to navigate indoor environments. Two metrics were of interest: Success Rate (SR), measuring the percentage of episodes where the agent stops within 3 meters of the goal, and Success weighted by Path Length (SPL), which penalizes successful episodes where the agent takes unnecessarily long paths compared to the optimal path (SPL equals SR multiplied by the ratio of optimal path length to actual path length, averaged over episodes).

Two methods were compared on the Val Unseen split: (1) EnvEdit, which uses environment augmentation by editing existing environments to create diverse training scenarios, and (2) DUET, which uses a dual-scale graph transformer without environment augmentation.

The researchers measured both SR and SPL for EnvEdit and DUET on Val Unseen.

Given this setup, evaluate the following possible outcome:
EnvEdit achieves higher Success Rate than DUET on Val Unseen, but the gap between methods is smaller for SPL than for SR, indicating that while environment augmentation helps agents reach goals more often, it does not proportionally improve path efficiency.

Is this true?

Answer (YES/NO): NO